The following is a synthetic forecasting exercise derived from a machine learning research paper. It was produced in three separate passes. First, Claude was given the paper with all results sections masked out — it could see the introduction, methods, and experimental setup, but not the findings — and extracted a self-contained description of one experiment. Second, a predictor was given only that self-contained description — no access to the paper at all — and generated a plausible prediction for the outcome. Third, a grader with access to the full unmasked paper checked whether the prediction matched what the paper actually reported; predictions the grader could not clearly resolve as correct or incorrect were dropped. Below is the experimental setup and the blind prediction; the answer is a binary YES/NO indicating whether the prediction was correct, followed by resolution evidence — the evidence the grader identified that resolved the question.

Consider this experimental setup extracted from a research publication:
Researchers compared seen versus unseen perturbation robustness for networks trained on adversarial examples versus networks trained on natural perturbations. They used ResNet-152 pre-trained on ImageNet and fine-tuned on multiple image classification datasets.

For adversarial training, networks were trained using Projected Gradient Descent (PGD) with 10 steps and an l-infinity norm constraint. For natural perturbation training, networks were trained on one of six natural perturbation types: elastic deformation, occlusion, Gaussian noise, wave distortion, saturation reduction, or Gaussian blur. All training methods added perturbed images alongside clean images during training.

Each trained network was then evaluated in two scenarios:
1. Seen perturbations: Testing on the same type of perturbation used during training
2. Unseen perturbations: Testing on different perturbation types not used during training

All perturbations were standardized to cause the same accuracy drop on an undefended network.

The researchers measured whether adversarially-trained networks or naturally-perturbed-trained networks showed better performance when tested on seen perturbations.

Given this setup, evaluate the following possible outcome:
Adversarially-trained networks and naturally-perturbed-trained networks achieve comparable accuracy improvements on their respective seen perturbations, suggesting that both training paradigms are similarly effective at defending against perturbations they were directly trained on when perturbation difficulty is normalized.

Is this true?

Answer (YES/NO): NO